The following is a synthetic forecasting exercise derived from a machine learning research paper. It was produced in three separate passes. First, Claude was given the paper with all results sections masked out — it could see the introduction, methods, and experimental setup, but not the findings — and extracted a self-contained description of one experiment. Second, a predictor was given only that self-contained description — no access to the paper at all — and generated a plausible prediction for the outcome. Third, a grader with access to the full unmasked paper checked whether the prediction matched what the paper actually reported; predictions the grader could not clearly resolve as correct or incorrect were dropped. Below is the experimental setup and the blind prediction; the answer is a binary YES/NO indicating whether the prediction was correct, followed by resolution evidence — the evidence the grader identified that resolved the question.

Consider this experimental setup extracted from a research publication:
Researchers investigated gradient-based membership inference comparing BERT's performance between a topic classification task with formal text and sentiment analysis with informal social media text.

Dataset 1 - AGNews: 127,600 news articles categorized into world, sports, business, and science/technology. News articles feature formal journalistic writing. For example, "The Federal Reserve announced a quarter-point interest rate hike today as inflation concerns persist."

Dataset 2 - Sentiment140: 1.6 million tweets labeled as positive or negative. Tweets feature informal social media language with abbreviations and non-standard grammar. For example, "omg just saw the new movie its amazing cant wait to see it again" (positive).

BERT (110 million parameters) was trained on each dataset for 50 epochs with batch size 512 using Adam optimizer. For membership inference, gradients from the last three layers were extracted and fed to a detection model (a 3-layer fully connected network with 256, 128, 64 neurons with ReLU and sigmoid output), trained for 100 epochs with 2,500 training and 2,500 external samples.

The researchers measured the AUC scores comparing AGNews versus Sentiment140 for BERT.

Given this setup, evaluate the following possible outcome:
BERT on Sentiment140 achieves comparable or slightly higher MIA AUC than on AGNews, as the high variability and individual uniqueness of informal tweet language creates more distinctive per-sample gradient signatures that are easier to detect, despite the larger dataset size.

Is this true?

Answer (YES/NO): NO